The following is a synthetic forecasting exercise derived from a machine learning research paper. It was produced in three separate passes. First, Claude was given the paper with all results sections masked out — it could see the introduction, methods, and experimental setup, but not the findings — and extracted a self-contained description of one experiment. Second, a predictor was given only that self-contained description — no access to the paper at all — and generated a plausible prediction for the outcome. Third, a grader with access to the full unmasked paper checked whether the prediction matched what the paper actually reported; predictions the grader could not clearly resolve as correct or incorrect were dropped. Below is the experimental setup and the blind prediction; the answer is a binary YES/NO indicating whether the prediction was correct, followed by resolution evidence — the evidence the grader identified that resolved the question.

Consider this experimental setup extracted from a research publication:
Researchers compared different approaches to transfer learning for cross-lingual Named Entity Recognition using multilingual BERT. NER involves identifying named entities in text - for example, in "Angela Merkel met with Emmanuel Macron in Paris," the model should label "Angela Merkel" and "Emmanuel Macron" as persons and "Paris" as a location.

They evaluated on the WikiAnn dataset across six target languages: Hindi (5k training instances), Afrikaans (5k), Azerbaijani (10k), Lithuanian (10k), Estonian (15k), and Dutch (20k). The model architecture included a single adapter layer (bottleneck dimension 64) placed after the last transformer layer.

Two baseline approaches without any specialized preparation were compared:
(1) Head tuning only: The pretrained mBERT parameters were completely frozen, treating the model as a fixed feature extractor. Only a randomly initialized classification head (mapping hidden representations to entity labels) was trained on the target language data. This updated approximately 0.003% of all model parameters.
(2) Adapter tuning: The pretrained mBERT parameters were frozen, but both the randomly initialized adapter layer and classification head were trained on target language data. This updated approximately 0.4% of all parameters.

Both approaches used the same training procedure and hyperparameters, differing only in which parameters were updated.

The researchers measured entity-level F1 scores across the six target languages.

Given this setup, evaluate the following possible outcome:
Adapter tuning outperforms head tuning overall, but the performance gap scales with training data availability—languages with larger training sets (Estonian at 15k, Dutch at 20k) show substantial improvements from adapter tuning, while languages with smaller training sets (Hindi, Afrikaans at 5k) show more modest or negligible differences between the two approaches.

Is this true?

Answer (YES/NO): NO